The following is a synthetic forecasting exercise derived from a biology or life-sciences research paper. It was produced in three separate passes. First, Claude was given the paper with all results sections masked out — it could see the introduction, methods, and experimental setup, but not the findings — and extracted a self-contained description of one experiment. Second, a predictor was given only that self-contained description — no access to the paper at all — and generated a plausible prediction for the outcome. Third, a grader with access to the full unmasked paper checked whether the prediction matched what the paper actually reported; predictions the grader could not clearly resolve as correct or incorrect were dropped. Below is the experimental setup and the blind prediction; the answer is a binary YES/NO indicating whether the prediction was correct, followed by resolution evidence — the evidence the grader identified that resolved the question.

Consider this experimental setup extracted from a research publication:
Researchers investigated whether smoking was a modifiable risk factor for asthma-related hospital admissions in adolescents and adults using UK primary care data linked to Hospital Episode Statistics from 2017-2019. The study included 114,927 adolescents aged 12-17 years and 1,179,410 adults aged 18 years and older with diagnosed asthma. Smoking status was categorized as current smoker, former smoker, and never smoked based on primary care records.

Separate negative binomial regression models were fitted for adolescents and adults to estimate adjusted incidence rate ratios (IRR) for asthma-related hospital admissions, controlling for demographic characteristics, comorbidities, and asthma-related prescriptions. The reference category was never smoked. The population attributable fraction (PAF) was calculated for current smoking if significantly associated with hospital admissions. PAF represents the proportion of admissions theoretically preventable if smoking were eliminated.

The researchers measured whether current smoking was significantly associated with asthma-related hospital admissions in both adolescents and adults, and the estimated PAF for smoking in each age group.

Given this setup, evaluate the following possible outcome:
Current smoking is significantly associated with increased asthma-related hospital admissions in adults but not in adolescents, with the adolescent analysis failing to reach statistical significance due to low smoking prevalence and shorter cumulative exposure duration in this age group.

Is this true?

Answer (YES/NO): YES